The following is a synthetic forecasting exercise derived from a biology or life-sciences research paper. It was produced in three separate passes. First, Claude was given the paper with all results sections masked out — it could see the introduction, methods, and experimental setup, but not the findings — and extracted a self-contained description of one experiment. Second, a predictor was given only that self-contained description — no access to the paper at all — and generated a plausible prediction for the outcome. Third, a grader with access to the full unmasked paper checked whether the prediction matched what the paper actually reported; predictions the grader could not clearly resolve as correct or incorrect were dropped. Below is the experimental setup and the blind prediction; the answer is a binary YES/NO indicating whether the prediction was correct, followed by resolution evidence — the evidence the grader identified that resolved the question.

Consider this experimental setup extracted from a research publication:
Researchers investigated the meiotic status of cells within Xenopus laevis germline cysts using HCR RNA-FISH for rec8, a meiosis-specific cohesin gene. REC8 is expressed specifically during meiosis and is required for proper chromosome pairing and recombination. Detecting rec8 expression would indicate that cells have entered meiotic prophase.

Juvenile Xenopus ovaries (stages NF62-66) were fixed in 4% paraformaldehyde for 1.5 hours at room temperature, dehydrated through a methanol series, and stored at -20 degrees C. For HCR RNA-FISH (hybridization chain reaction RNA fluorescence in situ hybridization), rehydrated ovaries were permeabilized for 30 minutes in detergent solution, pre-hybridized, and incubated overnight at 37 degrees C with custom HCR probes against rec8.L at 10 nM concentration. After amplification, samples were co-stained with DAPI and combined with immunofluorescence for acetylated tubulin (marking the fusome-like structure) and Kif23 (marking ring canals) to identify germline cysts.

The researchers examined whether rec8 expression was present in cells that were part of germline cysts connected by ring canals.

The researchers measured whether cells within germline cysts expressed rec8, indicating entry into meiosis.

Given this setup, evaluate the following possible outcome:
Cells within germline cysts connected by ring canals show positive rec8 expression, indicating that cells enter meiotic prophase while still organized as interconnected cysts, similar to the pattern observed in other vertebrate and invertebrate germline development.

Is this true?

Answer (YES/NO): YES